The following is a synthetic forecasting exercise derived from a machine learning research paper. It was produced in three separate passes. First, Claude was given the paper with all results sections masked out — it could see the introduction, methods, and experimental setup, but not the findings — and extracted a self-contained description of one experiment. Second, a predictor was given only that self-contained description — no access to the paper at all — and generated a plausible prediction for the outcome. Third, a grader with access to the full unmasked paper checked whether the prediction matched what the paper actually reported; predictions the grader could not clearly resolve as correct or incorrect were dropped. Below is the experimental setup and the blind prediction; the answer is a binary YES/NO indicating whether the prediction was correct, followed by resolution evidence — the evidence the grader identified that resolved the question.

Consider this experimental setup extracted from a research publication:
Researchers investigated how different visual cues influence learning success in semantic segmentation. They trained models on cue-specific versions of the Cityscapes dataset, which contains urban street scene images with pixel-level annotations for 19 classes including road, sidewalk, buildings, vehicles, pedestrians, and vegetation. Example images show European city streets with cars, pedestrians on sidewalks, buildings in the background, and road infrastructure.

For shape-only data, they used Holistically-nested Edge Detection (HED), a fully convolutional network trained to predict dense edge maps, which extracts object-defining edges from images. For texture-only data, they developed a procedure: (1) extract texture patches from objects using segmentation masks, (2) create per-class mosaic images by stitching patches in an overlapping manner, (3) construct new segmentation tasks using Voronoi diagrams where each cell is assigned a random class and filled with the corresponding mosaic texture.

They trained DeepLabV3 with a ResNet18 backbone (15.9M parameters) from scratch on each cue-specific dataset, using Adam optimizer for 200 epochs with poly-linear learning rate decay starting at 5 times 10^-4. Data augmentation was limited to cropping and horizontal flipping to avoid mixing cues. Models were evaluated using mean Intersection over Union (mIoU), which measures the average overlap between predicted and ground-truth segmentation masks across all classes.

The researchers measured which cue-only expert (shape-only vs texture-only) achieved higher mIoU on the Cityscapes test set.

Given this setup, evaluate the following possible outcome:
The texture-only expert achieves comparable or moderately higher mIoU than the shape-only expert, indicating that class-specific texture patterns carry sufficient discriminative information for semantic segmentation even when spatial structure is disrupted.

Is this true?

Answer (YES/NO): YES